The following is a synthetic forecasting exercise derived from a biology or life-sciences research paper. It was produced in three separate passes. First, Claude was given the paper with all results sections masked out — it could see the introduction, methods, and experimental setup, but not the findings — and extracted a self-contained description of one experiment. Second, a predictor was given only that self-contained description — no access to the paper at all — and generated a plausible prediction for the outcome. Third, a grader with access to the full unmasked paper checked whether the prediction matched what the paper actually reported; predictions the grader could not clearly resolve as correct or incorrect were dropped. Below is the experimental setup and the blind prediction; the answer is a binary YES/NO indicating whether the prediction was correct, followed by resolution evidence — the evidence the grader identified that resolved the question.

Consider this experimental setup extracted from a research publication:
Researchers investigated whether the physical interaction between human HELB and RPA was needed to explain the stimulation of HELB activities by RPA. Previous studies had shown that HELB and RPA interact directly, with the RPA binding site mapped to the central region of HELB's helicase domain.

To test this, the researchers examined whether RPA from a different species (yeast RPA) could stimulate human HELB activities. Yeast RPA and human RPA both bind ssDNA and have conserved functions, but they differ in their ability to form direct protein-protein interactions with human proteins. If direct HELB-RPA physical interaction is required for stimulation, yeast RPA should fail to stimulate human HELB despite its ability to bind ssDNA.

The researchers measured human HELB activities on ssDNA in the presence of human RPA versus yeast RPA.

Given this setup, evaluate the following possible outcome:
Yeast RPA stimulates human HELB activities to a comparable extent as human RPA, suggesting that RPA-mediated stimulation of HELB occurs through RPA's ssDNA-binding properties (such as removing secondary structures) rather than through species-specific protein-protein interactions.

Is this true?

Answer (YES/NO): NO